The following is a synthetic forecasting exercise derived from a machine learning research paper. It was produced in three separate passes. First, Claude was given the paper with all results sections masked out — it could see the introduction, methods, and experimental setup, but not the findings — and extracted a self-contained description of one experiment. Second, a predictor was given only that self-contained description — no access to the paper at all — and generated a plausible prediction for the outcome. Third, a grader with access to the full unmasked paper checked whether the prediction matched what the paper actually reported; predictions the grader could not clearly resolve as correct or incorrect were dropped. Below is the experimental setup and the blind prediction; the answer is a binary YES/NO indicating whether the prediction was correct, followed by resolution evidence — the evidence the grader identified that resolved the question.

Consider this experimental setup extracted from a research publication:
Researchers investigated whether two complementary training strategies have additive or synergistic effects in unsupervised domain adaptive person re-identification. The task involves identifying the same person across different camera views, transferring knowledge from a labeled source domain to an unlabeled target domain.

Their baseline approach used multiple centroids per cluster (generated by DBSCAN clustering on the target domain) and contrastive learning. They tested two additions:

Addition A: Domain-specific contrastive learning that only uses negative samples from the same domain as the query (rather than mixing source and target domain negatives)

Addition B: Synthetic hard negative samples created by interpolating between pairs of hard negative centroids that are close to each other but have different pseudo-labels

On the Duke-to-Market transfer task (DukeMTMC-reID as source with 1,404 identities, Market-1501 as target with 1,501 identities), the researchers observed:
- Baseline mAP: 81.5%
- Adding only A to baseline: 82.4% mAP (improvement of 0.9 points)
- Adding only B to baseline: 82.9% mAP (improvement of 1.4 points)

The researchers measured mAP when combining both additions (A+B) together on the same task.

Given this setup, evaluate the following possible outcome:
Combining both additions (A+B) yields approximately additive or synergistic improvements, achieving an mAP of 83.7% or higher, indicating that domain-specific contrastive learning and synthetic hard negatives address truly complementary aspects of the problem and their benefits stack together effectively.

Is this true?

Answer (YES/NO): YES